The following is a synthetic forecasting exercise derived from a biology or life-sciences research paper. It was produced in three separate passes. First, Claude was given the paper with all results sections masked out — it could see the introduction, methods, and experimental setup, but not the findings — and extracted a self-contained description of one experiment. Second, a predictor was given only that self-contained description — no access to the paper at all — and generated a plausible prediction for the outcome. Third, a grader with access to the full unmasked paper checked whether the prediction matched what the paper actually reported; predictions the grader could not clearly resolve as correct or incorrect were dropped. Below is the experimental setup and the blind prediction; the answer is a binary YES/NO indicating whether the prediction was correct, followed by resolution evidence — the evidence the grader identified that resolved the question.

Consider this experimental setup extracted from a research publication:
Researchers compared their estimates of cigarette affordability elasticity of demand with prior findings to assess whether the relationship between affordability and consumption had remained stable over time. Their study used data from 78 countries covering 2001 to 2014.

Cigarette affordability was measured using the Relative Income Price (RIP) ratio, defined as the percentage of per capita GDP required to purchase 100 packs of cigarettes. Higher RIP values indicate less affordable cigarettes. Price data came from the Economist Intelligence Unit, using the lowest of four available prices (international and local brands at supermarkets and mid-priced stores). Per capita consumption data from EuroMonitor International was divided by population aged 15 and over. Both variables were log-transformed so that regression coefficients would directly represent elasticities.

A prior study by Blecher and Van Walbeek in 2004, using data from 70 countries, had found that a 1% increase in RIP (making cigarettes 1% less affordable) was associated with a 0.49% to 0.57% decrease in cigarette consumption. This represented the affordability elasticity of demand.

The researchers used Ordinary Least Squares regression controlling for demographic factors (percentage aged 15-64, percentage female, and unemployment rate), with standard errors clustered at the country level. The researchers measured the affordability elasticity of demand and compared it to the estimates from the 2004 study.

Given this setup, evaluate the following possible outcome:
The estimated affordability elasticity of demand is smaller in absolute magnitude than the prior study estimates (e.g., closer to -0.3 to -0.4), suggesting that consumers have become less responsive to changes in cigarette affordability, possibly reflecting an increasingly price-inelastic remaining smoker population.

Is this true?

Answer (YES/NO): NO